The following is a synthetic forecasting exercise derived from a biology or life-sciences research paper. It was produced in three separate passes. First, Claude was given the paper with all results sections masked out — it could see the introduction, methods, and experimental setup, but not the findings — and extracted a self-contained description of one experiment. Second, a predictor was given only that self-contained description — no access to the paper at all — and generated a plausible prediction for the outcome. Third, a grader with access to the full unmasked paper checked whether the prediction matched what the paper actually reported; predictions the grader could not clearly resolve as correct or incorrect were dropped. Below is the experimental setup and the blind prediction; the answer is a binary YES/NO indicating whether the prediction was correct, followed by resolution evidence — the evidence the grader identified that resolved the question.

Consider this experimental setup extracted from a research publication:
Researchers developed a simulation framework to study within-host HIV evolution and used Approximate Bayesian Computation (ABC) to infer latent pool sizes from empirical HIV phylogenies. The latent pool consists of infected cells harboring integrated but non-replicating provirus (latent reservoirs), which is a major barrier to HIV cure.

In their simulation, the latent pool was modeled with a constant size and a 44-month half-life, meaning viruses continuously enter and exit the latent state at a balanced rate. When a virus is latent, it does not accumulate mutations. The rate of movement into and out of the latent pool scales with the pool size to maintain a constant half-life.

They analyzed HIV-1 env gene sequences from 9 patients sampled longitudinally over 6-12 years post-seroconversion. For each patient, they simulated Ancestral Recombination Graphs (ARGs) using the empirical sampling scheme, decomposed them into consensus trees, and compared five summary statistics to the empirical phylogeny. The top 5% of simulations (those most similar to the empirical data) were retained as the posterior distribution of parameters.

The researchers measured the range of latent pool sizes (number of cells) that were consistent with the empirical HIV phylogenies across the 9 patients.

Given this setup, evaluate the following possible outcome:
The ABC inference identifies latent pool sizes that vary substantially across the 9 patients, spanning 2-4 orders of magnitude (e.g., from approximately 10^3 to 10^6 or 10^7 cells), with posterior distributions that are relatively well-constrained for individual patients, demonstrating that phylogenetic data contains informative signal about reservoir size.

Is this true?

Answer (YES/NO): NO